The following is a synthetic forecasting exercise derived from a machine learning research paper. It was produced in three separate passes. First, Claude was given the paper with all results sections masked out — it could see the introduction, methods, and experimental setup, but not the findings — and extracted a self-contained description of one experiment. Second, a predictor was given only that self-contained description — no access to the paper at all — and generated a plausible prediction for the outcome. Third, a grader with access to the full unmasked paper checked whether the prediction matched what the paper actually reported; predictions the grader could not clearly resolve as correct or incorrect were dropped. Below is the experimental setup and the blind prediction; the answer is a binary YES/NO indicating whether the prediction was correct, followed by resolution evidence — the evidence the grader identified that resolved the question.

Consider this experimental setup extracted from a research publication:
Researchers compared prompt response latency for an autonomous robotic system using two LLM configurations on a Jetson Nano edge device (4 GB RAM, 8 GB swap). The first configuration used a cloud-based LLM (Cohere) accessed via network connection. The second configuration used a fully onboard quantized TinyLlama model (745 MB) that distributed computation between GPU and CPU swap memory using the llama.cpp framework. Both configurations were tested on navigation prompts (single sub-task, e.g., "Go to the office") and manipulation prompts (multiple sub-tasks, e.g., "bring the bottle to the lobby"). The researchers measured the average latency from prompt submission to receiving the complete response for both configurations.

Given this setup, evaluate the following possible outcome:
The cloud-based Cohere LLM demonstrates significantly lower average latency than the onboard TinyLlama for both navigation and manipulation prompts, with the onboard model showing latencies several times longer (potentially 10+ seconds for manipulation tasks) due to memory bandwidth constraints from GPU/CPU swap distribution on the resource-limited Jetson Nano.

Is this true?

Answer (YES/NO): YES